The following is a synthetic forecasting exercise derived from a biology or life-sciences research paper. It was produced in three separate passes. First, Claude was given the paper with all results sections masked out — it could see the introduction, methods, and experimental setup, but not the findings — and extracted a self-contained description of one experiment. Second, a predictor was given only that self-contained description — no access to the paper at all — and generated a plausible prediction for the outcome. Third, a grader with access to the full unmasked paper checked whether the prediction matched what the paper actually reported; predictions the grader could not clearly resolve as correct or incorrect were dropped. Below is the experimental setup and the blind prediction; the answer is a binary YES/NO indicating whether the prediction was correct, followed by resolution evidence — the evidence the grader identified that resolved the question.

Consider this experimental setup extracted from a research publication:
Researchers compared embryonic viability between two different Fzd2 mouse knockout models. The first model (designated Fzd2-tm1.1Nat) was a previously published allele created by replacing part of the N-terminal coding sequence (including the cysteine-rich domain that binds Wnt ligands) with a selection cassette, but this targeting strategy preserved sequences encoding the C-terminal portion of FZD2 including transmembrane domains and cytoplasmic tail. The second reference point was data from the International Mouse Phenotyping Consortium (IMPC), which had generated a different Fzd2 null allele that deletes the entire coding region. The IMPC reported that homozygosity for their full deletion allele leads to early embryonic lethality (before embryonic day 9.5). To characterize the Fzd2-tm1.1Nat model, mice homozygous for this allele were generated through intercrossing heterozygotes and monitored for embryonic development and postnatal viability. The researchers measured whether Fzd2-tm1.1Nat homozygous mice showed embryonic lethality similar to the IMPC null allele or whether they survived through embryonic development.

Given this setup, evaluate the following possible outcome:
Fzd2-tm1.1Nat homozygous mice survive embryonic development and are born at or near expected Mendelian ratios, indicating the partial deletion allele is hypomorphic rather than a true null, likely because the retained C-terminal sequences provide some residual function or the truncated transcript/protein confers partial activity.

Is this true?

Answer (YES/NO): YES